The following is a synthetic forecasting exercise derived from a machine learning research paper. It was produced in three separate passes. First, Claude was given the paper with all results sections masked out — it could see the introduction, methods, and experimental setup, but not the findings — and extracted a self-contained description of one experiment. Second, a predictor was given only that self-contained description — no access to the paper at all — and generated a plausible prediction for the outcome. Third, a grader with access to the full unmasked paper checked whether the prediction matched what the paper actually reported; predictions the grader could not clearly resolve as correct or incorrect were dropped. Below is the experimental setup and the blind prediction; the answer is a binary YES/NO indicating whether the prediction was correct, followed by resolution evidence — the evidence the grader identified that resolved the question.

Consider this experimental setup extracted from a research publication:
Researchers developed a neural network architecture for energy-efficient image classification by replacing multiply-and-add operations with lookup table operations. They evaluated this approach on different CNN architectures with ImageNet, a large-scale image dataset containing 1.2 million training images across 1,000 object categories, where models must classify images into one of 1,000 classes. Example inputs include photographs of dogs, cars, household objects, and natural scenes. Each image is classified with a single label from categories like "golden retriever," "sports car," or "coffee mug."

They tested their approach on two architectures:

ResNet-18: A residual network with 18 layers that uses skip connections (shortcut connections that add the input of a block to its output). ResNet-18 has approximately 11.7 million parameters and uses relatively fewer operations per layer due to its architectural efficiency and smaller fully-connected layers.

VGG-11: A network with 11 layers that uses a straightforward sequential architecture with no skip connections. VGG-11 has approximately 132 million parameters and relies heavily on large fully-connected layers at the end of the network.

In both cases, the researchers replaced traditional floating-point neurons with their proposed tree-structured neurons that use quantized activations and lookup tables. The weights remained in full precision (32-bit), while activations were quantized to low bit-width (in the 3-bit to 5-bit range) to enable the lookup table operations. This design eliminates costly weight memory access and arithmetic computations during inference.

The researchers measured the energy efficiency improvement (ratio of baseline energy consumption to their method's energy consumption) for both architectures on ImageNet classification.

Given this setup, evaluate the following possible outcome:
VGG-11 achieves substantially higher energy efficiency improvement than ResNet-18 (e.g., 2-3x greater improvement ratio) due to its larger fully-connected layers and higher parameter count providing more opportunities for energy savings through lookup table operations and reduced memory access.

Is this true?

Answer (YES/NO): YES